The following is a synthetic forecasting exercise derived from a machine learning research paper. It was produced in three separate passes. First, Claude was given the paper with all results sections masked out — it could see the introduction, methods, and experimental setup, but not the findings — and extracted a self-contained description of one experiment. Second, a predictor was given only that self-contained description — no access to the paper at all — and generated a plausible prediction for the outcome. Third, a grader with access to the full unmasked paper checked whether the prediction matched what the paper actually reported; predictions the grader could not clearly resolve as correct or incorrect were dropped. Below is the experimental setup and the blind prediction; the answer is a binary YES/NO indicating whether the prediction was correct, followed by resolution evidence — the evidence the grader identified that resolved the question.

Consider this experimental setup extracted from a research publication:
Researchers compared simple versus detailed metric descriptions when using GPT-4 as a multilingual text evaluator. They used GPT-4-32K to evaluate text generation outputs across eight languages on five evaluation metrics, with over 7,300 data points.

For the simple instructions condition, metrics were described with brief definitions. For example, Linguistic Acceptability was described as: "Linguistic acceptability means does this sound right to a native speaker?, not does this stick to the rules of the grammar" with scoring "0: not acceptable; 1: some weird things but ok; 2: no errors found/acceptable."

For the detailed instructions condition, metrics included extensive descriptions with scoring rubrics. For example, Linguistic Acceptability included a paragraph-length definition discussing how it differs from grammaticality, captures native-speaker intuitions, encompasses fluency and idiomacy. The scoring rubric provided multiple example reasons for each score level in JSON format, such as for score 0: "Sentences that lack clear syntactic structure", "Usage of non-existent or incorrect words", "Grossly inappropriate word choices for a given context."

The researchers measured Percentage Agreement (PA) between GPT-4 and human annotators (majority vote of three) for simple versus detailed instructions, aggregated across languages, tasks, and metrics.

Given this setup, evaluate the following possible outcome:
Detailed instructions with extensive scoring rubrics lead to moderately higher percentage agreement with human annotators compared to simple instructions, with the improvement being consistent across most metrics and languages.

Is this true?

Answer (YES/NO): NO